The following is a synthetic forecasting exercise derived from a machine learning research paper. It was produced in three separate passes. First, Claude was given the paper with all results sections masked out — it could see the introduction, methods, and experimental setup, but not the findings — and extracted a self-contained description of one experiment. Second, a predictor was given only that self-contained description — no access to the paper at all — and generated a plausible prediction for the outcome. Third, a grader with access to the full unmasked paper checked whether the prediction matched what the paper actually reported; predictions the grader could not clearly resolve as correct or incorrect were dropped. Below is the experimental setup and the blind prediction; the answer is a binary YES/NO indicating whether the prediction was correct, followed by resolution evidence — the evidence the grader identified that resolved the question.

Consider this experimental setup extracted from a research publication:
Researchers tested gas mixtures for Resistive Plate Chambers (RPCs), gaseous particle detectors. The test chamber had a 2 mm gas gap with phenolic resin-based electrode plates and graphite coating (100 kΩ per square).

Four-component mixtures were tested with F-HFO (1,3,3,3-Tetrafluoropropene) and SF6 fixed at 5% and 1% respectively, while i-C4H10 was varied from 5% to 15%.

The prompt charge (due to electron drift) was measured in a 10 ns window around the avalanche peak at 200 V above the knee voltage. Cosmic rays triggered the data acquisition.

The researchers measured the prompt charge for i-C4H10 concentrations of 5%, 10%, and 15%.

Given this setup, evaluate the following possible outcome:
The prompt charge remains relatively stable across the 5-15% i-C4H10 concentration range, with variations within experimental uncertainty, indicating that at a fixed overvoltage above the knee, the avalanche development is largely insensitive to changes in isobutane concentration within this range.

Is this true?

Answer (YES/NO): NO